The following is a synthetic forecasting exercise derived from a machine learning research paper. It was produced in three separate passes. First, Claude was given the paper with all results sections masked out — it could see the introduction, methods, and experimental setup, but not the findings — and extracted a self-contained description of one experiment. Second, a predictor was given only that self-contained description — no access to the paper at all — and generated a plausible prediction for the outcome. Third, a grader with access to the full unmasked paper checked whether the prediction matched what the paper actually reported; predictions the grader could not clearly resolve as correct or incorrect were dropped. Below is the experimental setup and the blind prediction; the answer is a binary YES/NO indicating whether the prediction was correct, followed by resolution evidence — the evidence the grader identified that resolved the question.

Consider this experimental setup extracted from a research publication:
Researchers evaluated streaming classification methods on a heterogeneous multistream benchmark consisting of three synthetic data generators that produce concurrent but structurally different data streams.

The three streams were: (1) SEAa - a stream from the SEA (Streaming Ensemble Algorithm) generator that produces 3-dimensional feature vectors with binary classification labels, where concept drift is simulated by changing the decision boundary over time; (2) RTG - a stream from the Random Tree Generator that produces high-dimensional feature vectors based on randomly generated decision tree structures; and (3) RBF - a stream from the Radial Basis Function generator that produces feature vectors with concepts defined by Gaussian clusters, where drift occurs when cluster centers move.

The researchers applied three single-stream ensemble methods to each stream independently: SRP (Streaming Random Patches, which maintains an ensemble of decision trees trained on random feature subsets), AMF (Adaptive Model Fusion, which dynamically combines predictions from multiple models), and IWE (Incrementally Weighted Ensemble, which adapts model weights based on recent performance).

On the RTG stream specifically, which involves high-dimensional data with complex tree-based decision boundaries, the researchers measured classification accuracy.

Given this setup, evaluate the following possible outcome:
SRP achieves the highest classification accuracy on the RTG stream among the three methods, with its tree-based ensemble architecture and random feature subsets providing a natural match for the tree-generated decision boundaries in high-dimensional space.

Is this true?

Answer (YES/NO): YES